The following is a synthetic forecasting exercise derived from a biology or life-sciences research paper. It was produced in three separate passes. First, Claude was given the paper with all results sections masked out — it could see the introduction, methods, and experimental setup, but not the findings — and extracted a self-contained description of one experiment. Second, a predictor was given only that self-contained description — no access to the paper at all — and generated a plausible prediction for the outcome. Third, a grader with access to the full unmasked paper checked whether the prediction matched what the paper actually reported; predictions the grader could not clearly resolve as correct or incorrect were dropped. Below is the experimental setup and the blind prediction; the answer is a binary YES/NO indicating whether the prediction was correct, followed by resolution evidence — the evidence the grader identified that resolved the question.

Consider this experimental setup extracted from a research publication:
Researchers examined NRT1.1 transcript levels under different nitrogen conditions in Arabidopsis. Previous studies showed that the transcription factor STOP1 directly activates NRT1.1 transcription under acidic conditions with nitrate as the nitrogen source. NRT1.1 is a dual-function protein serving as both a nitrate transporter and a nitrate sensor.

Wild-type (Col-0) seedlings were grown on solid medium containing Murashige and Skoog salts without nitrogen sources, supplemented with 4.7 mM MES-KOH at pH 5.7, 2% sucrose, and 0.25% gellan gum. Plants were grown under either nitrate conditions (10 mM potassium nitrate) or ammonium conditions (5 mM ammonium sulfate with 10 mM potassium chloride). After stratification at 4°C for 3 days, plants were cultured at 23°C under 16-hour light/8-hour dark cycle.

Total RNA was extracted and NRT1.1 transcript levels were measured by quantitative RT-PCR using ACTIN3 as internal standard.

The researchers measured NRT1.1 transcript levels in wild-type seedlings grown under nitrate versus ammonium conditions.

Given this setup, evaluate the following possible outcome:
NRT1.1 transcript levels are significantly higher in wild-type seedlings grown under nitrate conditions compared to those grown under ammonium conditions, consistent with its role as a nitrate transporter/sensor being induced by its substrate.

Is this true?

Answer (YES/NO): NO